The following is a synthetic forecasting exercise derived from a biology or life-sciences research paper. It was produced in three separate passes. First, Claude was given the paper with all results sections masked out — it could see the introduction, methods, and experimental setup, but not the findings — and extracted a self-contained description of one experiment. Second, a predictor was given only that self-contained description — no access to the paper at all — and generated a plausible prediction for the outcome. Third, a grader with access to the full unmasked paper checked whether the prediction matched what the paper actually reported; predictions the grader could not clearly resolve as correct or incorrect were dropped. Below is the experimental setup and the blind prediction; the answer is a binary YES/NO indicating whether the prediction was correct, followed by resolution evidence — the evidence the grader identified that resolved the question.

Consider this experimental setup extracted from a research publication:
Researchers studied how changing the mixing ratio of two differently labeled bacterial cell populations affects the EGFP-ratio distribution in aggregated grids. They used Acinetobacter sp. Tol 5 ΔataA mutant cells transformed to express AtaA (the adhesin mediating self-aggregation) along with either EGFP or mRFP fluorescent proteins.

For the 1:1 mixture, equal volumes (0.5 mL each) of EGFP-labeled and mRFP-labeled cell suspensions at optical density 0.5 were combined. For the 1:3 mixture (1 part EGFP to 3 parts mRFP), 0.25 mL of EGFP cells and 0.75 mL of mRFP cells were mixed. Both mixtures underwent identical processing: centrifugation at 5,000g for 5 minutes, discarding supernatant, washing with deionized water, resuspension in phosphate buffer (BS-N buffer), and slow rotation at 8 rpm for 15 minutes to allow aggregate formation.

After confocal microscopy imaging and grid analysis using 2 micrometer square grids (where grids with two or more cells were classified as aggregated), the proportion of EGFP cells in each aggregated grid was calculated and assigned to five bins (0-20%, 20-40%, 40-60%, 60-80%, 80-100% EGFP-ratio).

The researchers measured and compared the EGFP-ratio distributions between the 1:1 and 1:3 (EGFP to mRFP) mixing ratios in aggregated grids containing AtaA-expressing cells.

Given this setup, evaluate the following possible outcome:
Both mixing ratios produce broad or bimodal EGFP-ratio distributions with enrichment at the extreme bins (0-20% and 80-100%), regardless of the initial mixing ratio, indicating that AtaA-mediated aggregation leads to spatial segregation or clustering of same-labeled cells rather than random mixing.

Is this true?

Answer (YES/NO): NO